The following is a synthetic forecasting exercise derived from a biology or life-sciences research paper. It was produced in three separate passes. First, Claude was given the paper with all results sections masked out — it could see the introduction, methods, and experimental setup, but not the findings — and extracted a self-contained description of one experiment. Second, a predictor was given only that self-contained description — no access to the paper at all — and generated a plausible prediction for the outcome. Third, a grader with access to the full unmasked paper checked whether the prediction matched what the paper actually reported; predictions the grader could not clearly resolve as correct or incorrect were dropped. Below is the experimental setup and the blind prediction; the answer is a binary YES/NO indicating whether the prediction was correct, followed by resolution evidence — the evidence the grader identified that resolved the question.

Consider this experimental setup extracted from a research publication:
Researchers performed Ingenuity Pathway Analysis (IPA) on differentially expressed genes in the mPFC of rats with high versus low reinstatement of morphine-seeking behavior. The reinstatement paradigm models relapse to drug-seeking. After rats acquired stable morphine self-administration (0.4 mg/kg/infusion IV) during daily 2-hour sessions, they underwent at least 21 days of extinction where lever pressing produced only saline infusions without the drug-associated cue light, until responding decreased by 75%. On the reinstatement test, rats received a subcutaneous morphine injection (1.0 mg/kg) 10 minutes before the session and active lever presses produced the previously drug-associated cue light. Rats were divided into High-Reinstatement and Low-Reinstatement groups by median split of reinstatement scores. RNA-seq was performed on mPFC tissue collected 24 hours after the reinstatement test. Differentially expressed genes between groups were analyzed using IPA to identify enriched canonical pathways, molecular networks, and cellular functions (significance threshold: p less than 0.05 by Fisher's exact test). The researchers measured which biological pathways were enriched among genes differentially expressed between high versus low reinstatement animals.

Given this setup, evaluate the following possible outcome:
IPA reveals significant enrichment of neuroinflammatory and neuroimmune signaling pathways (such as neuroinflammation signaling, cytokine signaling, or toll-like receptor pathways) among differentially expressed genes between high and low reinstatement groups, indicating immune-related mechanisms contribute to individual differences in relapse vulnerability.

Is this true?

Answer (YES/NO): YES